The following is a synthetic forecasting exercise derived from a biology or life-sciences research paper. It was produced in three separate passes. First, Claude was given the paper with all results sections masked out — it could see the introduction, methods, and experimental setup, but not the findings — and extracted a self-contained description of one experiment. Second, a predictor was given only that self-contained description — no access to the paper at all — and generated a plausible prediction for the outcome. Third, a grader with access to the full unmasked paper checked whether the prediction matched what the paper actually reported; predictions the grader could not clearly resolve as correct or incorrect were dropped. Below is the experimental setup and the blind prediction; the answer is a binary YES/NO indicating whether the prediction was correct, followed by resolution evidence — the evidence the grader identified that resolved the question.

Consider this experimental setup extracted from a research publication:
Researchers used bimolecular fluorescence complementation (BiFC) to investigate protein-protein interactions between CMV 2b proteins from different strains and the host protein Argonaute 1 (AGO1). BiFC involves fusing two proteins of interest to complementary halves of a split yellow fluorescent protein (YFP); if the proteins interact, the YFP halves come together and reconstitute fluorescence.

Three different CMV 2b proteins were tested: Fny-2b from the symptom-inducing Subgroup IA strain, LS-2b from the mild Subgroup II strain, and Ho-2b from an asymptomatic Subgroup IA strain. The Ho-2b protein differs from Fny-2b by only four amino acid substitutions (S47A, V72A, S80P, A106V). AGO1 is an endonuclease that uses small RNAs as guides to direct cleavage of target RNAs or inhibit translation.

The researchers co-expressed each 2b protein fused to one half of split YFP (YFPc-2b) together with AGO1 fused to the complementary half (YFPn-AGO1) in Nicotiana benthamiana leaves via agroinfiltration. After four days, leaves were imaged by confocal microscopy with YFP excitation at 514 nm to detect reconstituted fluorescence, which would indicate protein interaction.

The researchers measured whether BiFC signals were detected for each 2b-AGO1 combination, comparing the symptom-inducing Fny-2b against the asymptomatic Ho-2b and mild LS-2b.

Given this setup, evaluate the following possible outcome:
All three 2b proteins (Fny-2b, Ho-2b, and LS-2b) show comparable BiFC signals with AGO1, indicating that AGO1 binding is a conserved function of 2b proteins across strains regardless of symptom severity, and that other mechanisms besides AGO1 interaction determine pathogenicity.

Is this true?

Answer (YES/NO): NO